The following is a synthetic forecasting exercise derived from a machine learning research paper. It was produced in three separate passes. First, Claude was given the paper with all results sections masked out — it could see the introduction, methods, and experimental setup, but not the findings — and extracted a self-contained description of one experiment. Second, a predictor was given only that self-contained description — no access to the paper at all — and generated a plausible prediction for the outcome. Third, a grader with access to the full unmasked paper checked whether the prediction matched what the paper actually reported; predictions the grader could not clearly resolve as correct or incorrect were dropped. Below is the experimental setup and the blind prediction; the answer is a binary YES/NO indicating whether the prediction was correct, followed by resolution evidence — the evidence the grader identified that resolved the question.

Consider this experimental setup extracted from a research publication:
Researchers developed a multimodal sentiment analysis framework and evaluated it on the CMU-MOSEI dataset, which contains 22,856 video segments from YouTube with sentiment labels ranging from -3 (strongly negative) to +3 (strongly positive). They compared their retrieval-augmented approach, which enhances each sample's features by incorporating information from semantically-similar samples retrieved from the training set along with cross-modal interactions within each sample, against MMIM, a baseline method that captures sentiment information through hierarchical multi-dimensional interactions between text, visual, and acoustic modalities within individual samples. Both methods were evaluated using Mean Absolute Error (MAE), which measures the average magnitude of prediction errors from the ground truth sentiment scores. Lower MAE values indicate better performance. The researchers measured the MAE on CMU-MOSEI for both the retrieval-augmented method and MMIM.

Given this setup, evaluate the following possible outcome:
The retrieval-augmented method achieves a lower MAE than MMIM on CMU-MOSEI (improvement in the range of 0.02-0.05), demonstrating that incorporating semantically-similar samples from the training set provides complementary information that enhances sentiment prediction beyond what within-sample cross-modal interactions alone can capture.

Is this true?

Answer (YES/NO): NO